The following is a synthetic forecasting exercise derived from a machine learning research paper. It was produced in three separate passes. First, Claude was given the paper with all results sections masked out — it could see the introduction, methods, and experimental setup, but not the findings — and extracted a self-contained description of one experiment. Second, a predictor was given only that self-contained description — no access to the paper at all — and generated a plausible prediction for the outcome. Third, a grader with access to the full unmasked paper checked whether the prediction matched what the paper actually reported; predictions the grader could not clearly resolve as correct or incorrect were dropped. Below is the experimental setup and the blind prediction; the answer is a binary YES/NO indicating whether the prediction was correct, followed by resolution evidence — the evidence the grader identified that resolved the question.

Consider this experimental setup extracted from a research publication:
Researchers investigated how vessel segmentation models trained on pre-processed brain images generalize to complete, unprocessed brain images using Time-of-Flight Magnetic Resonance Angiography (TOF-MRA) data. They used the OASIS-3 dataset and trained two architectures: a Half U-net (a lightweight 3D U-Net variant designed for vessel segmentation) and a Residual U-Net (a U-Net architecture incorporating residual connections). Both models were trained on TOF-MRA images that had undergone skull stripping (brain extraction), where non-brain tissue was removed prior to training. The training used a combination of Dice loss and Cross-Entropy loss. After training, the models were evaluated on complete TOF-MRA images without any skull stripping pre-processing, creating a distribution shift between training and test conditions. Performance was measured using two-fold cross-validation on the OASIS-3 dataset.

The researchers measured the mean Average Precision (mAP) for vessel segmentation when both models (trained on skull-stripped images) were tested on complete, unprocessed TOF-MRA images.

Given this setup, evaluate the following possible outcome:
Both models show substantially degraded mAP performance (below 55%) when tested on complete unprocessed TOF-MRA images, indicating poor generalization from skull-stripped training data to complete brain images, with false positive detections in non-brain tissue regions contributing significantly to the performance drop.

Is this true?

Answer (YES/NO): YES